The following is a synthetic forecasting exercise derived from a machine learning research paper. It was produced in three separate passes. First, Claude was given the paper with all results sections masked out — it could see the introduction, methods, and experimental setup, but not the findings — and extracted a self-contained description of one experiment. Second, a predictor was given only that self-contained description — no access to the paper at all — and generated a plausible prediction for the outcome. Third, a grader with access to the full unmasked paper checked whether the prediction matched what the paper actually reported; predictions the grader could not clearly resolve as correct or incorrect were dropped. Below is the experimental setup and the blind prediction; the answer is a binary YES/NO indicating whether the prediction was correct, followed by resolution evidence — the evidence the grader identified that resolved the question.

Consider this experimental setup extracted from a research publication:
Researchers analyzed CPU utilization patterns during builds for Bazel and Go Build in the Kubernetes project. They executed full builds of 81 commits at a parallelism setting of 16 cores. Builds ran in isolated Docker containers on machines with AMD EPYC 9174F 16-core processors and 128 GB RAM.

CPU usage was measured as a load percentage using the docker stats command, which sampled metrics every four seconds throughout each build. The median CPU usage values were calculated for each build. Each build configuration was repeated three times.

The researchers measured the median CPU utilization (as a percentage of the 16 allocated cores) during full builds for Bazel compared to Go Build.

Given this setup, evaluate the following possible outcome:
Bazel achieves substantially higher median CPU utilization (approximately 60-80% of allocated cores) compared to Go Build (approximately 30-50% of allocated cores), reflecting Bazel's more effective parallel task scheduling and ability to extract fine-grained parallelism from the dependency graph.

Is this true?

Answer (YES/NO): NO